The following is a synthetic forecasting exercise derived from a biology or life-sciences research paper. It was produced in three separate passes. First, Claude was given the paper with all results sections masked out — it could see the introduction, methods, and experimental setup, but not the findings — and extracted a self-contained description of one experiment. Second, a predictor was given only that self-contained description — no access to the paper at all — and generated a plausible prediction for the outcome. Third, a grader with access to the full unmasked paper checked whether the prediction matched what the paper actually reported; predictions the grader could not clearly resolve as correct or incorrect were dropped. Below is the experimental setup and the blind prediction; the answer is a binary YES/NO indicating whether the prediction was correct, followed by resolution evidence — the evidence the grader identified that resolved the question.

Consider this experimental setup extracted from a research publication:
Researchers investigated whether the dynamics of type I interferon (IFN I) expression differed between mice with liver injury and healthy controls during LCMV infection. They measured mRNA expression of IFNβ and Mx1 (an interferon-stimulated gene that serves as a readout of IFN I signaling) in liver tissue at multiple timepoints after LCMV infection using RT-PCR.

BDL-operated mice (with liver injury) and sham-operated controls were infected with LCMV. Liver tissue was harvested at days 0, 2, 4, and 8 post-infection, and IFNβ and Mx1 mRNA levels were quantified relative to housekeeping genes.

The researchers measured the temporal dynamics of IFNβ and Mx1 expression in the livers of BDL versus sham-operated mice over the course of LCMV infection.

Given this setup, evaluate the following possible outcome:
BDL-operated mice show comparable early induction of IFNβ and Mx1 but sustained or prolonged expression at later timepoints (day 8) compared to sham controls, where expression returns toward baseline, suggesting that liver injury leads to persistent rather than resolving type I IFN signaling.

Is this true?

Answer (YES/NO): YES